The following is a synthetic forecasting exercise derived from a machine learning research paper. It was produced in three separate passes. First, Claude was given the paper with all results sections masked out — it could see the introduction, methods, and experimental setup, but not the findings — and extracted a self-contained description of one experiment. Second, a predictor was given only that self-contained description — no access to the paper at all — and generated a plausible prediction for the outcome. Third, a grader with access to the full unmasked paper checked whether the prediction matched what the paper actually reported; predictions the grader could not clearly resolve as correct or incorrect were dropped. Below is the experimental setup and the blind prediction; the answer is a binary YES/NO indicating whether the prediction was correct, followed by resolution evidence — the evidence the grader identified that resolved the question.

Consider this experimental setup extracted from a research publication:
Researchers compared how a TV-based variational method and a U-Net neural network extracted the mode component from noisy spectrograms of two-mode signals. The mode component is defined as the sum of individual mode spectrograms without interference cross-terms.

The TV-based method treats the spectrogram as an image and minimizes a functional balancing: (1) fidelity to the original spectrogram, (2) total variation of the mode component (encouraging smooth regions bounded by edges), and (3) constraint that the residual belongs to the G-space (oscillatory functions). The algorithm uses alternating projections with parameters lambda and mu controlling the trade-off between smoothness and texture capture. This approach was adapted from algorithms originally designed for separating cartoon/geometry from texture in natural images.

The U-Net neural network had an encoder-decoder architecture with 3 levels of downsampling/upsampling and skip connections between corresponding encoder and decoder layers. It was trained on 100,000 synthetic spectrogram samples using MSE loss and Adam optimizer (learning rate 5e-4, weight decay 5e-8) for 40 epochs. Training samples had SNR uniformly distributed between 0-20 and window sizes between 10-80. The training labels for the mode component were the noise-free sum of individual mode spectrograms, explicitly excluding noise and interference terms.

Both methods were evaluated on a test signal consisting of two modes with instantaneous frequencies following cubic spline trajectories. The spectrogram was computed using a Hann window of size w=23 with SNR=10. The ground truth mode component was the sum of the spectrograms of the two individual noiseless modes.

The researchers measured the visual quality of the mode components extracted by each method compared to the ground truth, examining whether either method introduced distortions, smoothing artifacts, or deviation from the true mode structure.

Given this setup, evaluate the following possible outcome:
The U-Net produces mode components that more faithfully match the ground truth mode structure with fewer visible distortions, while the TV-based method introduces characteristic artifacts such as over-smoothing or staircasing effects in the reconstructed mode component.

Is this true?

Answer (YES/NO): YES